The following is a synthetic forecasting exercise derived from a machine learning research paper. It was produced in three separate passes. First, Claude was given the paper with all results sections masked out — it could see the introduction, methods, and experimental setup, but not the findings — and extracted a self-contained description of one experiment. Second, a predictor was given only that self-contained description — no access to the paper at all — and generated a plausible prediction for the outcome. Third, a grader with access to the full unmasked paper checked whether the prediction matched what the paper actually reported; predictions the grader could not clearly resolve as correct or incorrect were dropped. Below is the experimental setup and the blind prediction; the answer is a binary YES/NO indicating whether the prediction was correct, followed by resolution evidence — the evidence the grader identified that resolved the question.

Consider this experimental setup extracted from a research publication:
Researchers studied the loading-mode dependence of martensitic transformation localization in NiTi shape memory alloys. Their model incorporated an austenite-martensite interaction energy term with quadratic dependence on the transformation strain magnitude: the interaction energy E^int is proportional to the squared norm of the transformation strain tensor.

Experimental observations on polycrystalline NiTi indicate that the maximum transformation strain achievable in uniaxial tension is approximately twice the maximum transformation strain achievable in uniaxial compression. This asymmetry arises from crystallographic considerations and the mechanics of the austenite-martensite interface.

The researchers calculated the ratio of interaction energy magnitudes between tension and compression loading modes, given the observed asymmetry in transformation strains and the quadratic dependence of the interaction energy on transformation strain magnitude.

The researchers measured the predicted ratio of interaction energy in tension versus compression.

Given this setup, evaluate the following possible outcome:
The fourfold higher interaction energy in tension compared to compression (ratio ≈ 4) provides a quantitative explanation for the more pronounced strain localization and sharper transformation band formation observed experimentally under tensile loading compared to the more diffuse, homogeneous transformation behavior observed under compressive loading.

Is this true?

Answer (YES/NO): YES